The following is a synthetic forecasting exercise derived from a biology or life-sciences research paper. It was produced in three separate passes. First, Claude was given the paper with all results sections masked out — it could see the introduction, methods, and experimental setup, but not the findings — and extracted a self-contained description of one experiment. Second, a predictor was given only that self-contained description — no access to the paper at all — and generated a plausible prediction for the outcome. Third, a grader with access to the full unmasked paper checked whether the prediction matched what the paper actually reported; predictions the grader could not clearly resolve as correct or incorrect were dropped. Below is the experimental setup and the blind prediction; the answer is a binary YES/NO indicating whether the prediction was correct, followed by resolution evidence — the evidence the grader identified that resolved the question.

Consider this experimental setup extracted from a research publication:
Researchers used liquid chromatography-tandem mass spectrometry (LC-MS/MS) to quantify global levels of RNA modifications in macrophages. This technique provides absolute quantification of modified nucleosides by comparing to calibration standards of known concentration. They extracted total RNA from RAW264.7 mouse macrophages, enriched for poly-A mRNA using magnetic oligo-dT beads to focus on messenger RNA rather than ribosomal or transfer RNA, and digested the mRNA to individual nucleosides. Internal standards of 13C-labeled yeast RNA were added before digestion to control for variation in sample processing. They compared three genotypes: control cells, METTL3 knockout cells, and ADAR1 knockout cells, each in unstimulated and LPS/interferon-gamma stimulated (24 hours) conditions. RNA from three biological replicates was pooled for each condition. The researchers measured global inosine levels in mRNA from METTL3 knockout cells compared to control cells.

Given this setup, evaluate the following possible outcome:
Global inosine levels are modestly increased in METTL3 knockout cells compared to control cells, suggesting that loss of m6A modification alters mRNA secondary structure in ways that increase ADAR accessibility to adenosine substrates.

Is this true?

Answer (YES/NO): NO